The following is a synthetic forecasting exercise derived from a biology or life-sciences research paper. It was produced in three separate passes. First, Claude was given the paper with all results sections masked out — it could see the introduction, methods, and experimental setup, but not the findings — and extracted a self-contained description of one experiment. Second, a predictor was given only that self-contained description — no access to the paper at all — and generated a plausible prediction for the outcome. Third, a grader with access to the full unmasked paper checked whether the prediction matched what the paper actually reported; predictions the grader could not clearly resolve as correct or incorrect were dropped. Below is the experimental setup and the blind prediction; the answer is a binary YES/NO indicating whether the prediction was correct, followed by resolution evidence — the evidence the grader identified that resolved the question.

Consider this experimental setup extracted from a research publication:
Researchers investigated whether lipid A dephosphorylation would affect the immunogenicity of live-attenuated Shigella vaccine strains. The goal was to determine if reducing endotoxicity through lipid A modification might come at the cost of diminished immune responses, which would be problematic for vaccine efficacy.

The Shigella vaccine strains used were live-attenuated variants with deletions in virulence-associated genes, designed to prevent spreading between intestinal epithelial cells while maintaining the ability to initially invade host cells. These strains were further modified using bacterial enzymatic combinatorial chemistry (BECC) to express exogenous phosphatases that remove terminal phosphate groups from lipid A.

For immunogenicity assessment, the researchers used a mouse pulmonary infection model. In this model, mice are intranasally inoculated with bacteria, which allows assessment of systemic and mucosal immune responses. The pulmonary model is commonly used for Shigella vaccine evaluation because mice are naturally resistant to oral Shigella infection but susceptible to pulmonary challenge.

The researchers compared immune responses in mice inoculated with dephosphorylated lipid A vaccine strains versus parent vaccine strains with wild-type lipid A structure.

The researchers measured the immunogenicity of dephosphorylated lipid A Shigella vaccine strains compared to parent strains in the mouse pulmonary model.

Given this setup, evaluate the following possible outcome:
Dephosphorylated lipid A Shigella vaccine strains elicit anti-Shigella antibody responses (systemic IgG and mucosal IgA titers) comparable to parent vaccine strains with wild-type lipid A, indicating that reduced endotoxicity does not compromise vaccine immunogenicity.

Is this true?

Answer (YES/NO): YES